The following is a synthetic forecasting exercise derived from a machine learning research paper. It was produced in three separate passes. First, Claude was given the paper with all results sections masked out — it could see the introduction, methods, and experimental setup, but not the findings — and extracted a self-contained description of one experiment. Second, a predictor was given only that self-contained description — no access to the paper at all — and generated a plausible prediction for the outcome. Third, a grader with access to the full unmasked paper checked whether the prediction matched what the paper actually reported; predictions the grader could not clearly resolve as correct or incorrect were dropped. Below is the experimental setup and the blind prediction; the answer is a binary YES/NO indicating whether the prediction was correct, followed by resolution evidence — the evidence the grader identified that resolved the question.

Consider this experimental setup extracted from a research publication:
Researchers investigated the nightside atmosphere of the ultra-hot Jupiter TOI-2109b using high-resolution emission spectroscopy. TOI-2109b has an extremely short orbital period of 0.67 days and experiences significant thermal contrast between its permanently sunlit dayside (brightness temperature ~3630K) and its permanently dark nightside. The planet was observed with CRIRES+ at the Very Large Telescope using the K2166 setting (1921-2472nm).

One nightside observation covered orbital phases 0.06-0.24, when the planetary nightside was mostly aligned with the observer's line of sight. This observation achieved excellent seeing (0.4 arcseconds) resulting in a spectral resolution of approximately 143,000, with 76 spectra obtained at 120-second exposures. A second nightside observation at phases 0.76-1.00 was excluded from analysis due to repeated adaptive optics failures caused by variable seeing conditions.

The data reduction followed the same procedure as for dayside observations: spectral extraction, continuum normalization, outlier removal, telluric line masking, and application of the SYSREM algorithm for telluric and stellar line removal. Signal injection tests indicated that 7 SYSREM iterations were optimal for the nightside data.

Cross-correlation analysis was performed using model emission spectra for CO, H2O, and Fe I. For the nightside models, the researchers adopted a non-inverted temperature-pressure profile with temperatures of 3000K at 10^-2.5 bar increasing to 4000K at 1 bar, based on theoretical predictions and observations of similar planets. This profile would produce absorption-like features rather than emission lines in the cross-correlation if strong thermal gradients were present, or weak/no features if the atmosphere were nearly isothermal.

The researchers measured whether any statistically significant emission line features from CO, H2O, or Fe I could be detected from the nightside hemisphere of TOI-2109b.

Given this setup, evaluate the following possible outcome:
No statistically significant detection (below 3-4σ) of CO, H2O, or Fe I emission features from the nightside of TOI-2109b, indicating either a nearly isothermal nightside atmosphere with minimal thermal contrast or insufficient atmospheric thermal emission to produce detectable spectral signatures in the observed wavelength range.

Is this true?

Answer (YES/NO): YES